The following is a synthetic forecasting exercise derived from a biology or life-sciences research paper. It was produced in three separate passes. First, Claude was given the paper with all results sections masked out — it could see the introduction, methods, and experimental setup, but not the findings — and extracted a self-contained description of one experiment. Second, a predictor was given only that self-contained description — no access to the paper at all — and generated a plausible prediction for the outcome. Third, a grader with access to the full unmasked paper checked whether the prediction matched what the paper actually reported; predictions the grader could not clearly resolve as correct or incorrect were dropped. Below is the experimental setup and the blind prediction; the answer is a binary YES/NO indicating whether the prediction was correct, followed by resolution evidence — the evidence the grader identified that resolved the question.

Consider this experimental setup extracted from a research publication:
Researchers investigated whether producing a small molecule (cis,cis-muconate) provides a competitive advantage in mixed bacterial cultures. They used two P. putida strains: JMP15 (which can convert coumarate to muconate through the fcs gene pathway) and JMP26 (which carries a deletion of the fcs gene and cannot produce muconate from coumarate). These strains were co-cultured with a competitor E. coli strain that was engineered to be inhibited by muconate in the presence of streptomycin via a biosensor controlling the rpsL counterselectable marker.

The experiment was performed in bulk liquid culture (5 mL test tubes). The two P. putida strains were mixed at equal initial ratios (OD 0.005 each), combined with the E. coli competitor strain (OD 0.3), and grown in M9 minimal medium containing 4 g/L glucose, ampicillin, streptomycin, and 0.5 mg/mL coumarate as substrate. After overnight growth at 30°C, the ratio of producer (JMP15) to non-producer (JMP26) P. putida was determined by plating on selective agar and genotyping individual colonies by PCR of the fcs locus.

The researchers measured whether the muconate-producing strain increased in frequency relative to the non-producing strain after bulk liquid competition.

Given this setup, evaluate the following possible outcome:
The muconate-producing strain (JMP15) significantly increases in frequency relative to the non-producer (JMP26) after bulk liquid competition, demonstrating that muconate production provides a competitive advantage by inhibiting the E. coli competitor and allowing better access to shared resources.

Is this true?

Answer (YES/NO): NO